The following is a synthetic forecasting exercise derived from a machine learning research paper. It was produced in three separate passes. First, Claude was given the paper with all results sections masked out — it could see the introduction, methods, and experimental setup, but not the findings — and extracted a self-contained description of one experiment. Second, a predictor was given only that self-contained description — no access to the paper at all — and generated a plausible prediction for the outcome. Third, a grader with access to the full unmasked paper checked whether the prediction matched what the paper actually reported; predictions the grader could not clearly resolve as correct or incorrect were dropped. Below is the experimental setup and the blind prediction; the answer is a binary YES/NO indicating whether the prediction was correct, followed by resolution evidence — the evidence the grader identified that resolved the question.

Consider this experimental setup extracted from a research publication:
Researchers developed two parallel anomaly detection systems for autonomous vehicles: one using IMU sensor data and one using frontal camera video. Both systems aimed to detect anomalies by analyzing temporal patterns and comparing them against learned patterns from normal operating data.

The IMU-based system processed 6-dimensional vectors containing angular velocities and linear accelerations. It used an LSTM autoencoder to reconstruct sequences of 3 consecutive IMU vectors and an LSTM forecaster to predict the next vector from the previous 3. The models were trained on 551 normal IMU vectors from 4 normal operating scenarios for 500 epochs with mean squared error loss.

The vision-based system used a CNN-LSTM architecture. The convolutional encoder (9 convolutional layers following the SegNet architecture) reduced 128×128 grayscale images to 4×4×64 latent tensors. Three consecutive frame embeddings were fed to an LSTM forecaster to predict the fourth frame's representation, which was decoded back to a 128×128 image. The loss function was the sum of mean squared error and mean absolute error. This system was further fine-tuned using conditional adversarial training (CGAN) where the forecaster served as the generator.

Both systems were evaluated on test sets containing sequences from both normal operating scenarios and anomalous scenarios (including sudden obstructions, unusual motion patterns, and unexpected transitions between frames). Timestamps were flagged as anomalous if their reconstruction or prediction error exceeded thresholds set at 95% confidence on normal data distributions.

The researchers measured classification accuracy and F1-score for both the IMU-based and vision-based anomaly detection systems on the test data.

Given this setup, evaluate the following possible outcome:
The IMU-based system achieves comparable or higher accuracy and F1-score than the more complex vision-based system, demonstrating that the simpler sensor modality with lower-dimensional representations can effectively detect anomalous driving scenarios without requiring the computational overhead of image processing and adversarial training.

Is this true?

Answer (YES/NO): NO